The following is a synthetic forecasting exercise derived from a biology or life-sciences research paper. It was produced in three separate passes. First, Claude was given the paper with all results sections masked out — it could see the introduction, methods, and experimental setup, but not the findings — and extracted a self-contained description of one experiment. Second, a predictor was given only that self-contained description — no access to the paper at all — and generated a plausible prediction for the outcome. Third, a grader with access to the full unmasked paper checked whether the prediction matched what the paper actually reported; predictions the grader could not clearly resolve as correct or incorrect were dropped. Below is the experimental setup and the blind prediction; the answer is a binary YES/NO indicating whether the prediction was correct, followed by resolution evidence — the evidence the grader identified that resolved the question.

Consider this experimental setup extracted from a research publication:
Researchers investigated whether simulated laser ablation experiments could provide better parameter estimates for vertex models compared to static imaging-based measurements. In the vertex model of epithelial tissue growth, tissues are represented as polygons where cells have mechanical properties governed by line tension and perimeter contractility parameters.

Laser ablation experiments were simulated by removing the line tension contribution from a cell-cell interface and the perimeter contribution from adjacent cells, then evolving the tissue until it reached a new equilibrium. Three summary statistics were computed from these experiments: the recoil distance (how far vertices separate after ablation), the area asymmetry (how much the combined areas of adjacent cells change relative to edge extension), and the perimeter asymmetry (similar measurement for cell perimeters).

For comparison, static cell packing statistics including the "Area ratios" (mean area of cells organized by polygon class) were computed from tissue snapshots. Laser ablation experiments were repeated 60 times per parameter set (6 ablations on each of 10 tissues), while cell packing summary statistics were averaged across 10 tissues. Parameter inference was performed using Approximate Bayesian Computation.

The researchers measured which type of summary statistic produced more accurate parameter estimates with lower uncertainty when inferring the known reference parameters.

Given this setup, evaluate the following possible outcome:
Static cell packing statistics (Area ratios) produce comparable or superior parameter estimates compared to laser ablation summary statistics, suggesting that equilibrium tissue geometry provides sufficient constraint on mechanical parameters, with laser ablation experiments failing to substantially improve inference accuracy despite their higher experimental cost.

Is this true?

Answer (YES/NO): YES